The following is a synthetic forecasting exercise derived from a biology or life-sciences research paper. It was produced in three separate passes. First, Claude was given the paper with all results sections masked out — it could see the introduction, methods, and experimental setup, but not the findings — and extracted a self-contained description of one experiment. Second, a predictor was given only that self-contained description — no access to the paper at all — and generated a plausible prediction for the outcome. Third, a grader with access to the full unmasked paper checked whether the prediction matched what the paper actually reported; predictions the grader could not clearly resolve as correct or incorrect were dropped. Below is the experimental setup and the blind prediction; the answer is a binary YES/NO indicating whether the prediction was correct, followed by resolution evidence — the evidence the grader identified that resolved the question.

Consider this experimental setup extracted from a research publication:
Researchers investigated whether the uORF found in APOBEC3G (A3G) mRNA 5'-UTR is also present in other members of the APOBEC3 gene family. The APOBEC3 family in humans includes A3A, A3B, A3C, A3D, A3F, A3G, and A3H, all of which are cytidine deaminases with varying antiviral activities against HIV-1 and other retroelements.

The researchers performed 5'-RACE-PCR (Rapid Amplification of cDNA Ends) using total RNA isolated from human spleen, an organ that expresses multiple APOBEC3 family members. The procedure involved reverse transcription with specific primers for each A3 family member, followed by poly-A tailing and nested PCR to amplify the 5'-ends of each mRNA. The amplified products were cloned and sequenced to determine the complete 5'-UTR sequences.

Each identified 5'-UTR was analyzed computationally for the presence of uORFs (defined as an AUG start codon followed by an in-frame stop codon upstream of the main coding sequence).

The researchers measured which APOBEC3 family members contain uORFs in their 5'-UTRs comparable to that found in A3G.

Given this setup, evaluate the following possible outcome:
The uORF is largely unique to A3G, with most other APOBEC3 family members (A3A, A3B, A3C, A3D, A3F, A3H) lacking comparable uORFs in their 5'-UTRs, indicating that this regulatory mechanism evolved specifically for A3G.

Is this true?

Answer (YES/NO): NO